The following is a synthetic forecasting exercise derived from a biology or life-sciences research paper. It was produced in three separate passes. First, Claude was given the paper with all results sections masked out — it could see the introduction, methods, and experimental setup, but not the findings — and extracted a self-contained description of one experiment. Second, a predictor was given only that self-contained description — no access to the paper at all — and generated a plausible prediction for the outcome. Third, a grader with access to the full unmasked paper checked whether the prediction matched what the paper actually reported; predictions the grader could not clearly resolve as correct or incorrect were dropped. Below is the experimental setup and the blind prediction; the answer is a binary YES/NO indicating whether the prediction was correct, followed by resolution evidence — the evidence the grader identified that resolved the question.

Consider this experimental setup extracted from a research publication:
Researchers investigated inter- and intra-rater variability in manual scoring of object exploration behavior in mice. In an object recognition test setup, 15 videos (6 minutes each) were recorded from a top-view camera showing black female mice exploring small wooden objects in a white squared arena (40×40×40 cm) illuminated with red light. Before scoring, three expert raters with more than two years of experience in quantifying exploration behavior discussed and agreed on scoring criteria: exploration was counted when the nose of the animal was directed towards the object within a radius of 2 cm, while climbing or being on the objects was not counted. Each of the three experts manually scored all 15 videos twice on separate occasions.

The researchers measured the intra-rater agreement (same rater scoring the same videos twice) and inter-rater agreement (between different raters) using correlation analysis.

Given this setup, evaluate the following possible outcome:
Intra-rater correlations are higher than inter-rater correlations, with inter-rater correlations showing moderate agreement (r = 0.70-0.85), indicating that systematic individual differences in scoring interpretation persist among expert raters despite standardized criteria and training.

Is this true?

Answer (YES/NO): NO